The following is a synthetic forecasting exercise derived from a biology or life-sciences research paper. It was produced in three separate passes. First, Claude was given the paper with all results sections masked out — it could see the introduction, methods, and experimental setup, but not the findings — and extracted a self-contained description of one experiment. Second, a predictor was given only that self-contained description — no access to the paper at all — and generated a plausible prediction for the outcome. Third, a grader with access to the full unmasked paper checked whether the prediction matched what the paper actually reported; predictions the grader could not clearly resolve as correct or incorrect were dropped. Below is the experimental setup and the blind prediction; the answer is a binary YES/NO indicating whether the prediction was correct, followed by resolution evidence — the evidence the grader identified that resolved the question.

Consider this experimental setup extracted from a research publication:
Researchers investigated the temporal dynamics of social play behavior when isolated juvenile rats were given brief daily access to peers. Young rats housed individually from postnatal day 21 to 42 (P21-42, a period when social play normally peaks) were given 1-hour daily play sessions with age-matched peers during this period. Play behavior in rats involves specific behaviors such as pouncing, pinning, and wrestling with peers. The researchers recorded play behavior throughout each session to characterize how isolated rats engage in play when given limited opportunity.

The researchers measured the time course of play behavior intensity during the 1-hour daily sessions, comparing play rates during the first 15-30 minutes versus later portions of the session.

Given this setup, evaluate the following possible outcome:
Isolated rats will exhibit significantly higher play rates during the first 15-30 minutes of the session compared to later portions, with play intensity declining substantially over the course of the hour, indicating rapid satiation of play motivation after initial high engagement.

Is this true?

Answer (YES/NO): YES